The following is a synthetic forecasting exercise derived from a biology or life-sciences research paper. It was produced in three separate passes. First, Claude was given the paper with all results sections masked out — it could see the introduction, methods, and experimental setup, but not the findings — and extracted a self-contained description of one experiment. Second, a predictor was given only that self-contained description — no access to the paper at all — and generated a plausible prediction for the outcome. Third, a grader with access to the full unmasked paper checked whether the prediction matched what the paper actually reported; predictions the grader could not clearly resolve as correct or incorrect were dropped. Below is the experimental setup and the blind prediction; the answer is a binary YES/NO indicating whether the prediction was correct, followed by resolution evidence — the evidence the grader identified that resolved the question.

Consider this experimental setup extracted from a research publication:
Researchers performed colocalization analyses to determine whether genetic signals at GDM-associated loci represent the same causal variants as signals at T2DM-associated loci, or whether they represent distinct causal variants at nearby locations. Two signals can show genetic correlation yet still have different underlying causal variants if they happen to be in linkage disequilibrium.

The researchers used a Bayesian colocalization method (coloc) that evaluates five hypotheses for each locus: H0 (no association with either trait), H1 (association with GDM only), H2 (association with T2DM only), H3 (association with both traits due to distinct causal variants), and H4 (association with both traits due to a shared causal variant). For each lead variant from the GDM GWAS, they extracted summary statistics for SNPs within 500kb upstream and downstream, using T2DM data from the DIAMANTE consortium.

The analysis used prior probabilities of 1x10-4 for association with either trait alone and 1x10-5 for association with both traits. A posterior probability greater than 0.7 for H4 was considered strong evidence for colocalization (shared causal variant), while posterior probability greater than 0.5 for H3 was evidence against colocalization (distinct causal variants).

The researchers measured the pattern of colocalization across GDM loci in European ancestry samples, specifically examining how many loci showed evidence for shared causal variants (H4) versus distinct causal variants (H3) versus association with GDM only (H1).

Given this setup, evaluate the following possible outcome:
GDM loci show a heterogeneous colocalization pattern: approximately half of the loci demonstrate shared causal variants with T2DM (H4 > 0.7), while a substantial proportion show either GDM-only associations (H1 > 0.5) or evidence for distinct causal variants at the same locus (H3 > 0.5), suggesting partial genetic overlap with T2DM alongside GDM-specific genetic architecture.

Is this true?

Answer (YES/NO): NO